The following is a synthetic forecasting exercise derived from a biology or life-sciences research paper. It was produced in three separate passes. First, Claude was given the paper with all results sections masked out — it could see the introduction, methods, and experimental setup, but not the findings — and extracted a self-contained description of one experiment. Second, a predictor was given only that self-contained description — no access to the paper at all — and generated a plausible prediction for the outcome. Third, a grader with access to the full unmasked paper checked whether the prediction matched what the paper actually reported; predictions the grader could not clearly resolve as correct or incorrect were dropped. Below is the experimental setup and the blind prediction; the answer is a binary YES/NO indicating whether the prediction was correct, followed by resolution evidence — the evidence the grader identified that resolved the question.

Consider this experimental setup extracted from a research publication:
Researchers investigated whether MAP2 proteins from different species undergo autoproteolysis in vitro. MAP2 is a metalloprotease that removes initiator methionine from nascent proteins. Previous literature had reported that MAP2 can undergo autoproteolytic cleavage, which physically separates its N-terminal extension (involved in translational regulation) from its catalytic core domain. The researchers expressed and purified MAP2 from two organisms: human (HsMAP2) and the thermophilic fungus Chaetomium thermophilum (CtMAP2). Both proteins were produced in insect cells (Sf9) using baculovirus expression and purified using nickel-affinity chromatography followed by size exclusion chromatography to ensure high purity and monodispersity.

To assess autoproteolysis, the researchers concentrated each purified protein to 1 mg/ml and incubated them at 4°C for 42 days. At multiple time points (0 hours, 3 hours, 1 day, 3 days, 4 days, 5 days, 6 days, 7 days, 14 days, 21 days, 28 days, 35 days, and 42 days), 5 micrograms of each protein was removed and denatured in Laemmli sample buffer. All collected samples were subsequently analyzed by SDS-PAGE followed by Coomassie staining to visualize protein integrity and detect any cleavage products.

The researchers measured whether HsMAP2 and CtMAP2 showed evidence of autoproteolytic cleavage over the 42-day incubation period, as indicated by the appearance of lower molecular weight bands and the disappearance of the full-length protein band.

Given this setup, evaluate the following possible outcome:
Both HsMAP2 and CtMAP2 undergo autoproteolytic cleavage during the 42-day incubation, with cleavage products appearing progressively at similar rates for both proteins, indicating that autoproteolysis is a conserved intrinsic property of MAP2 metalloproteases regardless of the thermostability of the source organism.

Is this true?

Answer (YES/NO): NO